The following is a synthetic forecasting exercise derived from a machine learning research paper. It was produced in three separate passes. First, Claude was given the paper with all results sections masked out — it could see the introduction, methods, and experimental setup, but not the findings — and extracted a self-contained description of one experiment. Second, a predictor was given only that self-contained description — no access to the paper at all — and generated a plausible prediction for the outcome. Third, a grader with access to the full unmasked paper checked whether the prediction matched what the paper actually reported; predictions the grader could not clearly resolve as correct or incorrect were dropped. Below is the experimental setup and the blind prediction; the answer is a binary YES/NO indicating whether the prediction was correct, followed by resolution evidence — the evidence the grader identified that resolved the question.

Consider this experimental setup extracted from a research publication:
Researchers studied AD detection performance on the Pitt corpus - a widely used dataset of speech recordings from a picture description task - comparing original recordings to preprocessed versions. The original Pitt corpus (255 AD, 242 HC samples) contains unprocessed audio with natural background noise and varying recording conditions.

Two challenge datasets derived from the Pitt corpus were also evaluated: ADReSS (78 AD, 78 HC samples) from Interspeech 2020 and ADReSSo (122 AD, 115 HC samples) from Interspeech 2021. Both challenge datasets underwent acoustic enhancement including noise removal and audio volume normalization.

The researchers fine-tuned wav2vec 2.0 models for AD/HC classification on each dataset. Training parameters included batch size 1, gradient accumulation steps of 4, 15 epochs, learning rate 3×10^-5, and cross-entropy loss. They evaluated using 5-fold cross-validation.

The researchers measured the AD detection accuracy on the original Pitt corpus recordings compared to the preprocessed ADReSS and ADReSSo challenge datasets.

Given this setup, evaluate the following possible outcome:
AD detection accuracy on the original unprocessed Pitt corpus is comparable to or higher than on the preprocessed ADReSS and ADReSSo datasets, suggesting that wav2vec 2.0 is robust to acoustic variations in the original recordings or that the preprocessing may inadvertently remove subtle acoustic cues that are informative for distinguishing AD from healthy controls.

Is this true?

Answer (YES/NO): YES